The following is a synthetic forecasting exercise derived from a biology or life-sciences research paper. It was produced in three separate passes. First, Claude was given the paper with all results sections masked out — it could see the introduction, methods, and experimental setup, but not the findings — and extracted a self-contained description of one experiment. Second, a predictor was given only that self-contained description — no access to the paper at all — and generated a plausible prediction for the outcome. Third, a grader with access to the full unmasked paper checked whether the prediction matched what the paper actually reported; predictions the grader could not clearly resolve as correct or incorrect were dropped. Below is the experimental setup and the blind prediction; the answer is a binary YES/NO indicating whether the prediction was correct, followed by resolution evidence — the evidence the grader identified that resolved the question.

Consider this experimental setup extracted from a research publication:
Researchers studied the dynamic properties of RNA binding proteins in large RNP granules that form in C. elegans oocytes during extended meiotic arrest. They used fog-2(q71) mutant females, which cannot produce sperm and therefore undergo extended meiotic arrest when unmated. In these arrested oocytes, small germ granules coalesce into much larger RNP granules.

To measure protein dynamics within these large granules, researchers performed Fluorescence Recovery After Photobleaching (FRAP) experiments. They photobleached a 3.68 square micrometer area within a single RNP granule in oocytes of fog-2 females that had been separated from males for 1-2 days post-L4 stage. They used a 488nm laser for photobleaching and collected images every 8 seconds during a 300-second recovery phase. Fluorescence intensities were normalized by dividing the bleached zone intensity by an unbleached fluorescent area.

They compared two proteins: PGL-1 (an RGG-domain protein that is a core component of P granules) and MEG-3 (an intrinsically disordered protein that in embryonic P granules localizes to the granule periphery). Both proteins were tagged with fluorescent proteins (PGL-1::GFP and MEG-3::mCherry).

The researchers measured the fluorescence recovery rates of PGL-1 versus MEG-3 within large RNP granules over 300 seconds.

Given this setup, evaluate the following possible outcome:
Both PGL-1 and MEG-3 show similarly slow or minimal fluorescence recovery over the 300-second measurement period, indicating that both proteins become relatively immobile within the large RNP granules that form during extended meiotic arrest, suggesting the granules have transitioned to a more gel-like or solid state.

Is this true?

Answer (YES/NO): NO